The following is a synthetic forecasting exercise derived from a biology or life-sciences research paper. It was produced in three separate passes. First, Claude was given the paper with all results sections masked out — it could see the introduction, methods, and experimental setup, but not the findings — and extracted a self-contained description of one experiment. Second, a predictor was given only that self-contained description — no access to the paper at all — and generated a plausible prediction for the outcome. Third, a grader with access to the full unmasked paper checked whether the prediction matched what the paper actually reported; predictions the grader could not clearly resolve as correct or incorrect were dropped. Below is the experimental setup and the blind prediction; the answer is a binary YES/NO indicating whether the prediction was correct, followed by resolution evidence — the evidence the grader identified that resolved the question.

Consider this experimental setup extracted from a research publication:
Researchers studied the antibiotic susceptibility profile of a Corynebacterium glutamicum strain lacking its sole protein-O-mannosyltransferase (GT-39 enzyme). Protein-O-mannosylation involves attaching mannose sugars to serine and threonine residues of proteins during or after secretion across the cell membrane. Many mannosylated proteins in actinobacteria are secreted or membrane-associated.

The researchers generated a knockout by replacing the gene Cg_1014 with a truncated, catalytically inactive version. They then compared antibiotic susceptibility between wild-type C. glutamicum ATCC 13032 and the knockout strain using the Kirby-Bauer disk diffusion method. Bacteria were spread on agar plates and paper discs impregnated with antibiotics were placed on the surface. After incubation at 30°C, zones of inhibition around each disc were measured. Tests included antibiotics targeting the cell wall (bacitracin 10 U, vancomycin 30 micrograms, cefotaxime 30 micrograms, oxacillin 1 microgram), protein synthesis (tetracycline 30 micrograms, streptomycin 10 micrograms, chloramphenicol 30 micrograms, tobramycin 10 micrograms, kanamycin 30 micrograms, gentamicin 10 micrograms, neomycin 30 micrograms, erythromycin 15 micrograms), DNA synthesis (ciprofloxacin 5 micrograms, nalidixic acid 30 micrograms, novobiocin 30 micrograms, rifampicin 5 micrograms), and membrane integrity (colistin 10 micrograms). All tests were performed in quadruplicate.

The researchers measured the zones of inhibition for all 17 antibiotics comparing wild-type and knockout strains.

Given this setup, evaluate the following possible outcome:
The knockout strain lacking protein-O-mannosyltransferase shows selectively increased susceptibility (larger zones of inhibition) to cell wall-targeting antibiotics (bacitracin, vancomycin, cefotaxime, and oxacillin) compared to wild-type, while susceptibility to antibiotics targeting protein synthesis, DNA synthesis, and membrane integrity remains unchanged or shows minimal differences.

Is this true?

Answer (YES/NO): NO